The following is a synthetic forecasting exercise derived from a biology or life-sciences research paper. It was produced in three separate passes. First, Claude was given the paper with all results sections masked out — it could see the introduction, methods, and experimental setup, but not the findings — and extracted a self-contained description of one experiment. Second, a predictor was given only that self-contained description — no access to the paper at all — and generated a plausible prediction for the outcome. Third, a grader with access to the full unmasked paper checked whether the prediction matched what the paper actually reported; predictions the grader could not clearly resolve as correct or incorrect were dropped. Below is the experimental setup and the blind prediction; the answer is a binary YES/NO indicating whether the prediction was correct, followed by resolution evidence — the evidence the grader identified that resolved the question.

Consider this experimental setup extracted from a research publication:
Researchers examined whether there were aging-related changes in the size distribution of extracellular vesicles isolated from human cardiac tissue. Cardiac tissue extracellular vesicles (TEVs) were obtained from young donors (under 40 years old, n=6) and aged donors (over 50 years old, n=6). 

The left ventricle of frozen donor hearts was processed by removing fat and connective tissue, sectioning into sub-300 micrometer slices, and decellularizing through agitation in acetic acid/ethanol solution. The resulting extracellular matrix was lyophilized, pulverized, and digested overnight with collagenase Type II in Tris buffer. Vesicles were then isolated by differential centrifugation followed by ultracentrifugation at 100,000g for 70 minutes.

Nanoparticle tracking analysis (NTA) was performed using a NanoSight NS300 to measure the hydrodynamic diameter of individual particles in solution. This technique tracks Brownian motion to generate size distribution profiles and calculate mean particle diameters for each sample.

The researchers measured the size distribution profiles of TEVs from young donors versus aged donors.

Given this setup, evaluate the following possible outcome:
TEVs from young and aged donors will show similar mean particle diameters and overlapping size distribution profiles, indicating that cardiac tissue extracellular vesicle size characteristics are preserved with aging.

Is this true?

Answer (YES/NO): NO